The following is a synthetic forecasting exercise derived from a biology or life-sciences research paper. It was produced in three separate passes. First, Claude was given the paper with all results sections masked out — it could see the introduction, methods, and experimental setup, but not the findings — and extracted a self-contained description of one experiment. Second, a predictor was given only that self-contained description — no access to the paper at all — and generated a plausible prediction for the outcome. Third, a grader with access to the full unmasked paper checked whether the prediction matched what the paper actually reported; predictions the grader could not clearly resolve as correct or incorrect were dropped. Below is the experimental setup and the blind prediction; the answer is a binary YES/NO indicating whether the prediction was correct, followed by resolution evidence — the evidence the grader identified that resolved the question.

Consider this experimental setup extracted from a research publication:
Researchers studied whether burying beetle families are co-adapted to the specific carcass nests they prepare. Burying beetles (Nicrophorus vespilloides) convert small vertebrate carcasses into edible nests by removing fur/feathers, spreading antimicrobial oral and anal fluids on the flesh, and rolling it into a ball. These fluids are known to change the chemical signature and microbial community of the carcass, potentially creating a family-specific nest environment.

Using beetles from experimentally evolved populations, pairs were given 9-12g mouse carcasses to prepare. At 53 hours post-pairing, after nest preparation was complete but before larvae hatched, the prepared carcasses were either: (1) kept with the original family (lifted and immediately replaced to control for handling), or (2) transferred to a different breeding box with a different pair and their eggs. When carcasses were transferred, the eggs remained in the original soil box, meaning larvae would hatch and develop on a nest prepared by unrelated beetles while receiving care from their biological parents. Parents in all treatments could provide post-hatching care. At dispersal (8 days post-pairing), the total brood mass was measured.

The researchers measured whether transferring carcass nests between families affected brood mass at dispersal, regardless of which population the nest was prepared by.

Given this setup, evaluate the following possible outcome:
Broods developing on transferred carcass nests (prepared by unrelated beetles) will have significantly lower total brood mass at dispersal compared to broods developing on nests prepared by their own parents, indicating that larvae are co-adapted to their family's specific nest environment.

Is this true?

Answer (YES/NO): YES